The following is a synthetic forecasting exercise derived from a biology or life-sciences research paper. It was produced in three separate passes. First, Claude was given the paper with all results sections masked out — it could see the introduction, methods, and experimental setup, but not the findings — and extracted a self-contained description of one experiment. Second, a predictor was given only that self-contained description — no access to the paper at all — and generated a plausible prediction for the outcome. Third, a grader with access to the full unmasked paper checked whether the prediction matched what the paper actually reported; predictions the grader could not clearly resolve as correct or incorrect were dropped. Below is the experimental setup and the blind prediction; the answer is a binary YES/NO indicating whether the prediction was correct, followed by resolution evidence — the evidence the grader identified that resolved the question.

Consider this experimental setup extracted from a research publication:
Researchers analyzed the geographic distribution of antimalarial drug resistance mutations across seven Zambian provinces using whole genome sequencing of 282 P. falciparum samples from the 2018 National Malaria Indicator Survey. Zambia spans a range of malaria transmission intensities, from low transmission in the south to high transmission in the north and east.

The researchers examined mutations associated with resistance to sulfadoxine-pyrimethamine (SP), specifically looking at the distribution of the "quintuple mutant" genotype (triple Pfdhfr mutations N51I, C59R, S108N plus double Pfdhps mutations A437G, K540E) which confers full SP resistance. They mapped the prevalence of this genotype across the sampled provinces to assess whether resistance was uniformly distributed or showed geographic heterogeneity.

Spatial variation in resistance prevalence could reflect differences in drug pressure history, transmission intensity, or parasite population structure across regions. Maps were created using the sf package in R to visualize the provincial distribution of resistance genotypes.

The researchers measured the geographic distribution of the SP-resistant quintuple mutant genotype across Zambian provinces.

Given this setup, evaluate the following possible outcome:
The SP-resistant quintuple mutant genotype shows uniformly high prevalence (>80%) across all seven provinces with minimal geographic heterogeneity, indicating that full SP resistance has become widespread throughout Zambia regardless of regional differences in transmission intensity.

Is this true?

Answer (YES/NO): NO